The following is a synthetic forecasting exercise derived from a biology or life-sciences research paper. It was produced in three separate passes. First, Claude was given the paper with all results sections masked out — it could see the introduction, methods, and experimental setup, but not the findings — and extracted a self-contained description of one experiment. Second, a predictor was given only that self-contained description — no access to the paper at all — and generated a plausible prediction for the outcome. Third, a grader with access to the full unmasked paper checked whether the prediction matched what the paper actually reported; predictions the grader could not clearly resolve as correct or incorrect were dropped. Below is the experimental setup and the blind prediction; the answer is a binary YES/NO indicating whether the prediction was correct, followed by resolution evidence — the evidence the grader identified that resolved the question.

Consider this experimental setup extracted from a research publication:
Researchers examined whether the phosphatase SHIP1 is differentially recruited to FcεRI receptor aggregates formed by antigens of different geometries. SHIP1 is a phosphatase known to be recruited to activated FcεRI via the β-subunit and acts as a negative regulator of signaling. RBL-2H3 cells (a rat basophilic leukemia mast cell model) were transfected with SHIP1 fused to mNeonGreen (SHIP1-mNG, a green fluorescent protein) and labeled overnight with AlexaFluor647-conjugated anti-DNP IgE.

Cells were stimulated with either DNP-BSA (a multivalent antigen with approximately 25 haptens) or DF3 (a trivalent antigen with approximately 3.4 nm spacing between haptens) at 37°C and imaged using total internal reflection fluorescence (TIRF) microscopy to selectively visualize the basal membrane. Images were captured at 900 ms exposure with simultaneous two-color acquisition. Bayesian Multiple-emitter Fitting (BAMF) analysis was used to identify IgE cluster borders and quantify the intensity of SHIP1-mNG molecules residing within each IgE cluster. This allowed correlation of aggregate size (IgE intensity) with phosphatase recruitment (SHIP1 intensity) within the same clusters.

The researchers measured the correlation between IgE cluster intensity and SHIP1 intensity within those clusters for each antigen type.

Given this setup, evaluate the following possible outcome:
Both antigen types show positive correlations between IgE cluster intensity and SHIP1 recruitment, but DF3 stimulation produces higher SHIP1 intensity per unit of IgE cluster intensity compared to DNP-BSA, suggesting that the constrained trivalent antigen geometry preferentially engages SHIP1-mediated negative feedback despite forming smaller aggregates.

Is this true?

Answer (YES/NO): YES